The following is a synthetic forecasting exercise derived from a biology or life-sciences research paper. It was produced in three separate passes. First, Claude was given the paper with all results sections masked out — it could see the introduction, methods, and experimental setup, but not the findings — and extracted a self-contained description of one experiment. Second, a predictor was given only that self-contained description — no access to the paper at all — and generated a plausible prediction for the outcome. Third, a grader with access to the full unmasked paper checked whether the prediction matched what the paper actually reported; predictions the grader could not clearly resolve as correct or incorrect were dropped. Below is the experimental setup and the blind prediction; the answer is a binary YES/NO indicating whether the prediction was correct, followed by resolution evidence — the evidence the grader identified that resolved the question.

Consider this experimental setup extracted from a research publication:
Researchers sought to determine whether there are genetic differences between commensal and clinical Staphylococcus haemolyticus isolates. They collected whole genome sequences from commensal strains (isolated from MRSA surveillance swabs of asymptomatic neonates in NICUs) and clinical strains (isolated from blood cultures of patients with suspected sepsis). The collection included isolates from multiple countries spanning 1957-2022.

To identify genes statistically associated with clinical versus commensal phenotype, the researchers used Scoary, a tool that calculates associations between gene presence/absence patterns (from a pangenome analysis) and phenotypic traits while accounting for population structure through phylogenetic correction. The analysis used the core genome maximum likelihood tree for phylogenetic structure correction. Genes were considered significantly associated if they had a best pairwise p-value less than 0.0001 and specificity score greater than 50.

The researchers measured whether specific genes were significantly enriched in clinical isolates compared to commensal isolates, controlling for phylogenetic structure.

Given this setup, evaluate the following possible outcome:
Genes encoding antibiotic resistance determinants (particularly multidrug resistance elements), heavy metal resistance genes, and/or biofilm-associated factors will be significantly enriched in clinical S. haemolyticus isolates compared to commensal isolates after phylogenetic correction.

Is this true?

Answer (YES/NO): NO